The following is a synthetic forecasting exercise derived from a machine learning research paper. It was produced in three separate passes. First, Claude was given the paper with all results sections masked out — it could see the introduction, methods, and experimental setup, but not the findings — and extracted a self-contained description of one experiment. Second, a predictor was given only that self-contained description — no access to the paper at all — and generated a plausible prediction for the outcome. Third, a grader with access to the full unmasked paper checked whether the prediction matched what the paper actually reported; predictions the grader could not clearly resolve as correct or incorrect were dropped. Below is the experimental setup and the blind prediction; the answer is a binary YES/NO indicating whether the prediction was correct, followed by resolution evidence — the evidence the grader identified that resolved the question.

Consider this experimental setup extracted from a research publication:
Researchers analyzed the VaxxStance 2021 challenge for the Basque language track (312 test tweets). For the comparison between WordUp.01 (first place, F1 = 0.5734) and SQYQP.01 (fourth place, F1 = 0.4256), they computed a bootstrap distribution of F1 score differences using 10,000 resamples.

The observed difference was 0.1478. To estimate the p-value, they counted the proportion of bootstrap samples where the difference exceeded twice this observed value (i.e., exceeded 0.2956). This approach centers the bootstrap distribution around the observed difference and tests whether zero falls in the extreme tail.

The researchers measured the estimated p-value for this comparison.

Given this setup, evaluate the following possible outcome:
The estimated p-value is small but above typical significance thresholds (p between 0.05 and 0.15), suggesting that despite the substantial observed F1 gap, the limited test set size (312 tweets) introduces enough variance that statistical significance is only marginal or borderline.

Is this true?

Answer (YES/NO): NO